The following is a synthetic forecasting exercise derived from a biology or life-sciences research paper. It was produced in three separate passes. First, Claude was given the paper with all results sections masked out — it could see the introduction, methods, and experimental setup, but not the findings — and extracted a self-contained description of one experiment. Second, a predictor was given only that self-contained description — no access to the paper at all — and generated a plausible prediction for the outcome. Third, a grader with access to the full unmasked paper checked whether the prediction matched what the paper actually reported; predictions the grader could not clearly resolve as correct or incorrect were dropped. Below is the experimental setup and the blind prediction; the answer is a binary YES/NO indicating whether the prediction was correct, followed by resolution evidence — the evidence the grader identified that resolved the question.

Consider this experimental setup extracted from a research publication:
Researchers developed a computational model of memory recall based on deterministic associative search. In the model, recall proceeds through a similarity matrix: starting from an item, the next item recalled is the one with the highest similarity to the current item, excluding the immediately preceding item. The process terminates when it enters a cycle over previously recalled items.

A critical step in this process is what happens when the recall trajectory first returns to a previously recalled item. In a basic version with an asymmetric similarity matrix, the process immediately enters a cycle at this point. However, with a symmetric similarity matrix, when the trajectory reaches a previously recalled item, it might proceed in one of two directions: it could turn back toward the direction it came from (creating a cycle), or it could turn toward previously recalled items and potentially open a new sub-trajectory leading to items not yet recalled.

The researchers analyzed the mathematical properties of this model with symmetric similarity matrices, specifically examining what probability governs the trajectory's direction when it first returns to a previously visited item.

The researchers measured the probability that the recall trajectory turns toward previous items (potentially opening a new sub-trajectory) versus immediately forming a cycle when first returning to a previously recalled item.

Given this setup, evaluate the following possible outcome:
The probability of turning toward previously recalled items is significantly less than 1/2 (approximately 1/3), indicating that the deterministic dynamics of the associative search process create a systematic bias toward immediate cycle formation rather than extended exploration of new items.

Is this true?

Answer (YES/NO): YES